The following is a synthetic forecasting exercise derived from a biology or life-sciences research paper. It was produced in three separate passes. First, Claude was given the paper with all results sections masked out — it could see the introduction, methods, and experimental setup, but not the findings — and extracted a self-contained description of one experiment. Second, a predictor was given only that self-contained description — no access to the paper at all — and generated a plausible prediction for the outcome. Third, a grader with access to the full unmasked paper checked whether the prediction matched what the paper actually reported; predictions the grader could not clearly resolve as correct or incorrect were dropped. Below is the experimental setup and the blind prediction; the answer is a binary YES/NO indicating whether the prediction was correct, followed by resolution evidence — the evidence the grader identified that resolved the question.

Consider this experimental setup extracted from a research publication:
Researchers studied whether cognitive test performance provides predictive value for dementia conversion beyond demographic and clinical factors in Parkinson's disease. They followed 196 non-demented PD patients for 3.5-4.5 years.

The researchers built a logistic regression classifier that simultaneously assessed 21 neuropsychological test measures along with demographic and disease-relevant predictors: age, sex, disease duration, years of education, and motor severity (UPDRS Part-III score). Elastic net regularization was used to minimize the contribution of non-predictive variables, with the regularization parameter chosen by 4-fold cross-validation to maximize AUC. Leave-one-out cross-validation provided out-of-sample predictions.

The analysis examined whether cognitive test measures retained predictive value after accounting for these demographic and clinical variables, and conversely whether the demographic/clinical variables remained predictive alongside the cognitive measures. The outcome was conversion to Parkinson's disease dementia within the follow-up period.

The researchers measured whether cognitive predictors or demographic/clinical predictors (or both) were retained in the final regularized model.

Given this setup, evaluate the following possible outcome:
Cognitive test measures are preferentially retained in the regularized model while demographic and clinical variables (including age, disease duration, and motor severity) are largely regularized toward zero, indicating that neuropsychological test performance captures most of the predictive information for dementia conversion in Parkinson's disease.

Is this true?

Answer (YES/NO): YES